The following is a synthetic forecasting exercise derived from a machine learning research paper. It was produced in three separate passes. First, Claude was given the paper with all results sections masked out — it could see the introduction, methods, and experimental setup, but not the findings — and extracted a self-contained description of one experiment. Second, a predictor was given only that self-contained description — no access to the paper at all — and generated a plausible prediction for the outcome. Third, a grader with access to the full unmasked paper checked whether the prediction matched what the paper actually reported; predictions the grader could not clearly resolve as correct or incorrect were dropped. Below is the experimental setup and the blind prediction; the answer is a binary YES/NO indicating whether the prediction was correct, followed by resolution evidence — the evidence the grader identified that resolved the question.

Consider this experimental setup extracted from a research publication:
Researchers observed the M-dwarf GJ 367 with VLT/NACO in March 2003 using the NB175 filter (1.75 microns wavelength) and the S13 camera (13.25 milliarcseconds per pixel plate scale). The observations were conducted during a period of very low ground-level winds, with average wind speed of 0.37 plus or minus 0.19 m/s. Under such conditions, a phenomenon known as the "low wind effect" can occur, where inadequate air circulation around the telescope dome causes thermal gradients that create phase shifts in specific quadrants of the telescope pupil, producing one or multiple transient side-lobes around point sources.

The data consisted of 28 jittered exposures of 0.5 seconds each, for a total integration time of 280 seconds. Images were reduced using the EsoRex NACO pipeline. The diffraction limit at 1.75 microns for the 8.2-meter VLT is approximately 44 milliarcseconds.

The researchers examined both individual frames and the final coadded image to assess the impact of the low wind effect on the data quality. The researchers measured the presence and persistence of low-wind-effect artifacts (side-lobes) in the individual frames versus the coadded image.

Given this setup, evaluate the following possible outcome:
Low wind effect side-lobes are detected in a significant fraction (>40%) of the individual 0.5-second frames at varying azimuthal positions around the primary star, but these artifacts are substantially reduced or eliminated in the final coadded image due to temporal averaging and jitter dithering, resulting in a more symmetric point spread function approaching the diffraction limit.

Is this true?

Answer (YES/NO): NO